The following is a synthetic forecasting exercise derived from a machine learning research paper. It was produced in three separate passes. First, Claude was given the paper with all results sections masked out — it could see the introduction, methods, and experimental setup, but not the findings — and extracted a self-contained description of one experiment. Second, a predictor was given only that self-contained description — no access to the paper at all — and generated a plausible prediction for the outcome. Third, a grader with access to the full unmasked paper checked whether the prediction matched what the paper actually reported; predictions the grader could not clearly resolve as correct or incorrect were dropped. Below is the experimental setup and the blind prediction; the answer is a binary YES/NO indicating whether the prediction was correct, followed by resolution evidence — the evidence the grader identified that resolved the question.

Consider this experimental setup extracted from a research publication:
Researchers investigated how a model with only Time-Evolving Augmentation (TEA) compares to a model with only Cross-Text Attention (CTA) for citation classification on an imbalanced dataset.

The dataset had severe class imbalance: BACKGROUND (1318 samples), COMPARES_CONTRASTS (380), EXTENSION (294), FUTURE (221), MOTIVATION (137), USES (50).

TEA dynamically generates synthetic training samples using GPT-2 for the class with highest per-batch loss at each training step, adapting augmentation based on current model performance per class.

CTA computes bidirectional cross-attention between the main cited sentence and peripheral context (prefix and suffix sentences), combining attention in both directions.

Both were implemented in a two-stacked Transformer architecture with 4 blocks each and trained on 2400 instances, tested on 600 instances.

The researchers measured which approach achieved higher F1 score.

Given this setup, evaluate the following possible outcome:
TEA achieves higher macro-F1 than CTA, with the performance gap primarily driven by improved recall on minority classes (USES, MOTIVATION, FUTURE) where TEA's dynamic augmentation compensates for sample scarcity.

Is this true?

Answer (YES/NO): NO